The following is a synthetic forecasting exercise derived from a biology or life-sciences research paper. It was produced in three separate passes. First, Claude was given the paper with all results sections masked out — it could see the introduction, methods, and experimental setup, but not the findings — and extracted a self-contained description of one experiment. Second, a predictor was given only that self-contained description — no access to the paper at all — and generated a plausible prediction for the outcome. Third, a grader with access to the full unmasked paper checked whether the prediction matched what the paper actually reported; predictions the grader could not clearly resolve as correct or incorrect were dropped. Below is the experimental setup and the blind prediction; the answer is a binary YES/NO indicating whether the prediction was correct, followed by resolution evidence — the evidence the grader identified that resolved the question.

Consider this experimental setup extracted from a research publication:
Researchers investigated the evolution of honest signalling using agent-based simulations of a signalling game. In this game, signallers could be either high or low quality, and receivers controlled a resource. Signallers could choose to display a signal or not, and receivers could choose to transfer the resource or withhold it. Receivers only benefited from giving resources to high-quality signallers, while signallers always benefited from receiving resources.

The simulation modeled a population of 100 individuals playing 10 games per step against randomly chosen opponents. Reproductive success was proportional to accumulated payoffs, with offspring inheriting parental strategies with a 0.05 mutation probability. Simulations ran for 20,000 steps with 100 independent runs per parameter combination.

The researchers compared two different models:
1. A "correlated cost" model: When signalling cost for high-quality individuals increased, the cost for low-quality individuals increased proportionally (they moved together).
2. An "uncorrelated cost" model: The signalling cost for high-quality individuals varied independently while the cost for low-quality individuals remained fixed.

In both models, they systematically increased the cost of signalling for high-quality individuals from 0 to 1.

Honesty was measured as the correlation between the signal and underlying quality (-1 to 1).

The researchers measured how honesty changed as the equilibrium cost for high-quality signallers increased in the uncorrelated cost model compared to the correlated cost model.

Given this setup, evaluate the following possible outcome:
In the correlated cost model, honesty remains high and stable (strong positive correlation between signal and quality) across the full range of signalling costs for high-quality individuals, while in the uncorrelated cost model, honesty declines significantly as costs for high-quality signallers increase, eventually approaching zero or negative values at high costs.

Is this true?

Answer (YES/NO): NO